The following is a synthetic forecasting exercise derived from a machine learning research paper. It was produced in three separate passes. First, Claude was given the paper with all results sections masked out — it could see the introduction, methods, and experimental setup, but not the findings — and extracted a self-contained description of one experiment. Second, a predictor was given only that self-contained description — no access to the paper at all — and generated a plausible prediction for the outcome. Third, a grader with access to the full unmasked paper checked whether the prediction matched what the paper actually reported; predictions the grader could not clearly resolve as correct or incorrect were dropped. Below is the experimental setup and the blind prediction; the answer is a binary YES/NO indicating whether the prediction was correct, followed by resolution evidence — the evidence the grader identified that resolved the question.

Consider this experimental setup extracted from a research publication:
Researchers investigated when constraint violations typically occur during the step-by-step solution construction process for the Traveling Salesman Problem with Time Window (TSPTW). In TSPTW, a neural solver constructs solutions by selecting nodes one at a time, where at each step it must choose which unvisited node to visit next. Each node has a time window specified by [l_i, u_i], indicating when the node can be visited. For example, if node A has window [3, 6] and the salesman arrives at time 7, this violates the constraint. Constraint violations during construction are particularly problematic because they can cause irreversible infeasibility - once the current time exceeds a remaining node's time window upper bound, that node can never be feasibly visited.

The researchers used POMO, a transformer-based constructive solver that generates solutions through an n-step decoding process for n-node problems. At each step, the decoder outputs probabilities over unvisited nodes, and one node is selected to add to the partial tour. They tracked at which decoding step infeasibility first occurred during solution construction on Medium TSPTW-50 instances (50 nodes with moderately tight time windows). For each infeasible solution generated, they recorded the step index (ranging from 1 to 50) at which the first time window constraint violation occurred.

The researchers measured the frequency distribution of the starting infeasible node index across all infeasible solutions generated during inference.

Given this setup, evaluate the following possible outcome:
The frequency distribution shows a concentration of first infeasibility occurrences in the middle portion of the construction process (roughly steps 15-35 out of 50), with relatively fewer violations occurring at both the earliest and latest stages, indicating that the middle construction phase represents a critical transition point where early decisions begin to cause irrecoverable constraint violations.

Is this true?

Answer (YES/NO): NO